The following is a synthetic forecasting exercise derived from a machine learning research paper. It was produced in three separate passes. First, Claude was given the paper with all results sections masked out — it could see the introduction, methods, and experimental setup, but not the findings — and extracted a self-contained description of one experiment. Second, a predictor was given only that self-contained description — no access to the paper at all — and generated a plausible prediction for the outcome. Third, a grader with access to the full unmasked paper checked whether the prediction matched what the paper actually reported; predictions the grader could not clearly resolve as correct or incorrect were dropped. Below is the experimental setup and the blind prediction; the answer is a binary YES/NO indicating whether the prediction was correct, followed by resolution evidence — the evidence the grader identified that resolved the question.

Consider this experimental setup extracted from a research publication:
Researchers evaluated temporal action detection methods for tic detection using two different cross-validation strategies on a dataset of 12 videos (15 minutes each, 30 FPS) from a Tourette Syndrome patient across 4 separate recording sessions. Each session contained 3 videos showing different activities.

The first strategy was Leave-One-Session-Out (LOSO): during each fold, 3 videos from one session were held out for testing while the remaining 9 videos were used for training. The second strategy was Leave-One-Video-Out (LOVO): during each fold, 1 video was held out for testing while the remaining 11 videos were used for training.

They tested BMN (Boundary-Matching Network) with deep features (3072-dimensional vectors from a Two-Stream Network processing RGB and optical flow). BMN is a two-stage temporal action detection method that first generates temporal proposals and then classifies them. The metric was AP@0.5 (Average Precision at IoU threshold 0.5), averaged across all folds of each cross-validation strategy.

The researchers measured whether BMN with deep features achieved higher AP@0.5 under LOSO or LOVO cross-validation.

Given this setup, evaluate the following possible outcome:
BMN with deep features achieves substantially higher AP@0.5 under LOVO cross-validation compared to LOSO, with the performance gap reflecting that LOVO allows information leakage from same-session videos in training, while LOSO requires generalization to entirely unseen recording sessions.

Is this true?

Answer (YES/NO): NO